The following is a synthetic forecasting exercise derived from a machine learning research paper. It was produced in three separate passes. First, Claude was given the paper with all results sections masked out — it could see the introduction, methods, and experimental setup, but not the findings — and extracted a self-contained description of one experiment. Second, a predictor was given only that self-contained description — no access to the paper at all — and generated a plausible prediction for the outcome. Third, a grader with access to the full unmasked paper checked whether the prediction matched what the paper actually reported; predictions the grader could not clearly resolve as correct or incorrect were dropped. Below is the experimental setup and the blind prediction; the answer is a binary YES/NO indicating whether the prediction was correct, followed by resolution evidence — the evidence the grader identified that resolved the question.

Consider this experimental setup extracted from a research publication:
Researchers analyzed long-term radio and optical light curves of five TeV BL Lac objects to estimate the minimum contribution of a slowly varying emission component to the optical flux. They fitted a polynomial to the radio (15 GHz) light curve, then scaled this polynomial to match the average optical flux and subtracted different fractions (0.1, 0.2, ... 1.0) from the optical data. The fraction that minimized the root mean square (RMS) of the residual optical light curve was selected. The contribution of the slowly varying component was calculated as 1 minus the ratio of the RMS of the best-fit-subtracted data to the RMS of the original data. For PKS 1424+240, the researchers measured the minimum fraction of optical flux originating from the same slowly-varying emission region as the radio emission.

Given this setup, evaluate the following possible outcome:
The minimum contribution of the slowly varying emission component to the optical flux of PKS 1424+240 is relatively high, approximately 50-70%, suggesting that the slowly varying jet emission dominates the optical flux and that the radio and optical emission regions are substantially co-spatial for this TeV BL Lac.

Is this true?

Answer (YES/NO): NO